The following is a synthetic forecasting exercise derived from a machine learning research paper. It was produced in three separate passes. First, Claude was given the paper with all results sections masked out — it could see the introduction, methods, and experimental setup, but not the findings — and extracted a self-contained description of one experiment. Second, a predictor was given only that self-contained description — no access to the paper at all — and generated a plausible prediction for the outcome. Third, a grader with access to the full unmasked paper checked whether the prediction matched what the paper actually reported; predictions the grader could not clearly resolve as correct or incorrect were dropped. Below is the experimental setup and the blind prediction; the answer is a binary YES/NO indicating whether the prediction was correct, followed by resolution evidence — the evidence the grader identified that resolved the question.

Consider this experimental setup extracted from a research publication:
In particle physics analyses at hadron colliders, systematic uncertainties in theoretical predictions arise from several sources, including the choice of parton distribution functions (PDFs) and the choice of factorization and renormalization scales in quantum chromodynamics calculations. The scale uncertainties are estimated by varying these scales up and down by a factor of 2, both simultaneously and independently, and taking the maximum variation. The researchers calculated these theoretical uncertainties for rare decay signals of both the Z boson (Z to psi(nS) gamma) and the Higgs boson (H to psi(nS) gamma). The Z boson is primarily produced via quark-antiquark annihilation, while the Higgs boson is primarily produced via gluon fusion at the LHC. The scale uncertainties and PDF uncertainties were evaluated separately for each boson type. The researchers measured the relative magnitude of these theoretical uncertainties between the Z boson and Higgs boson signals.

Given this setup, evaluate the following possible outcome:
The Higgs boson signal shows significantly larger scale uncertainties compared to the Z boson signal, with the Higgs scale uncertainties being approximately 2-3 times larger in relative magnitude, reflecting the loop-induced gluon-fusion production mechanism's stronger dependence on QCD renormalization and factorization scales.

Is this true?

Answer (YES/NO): NO